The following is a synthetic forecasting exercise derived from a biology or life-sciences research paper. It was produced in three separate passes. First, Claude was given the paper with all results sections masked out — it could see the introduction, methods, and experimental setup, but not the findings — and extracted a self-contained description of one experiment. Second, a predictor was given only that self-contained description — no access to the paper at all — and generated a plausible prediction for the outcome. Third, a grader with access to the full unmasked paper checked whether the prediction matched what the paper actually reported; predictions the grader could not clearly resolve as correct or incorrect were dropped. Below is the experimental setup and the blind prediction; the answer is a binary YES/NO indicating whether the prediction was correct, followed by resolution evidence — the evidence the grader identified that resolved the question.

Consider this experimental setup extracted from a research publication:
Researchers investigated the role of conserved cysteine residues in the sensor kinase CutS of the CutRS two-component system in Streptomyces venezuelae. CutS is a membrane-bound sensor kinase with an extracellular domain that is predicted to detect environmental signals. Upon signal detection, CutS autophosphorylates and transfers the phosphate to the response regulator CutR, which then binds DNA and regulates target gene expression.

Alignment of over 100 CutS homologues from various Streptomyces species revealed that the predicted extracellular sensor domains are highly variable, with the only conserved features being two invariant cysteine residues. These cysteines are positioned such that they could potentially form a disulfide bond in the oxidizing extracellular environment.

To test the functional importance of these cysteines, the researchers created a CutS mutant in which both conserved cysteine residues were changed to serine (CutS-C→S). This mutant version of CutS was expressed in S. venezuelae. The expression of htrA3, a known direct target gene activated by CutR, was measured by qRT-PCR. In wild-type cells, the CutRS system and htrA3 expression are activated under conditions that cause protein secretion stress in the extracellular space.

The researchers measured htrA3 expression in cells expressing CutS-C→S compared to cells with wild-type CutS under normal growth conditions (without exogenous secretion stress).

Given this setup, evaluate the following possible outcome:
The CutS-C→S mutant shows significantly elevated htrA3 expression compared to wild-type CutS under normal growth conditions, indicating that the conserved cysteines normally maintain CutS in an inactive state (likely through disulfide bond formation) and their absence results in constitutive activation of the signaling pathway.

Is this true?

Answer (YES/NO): YES